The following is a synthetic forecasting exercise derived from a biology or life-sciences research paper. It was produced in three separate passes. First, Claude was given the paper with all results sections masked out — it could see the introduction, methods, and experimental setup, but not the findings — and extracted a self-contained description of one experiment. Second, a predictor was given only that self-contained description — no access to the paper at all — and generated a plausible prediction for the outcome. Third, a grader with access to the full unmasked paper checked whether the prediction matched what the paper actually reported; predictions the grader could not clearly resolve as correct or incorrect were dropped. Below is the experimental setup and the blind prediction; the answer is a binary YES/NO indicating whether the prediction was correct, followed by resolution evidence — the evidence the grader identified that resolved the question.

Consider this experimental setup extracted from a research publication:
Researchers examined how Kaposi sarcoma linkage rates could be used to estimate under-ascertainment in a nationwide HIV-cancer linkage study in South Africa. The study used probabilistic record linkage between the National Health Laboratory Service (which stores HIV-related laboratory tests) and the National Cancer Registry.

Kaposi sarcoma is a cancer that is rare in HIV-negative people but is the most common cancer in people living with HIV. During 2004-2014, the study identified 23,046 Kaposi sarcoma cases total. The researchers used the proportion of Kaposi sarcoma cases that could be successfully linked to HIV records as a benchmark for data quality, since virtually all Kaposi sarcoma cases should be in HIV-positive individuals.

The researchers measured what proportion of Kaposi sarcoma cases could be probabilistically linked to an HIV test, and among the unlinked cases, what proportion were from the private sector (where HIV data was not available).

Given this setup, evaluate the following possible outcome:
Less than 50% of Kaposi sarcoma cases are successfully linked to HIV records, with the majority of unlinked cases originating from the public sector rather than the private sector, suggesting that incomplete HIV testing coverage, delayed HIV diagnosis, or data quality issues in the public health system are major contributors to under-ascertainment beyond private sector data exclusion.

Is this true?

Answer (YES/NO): NO